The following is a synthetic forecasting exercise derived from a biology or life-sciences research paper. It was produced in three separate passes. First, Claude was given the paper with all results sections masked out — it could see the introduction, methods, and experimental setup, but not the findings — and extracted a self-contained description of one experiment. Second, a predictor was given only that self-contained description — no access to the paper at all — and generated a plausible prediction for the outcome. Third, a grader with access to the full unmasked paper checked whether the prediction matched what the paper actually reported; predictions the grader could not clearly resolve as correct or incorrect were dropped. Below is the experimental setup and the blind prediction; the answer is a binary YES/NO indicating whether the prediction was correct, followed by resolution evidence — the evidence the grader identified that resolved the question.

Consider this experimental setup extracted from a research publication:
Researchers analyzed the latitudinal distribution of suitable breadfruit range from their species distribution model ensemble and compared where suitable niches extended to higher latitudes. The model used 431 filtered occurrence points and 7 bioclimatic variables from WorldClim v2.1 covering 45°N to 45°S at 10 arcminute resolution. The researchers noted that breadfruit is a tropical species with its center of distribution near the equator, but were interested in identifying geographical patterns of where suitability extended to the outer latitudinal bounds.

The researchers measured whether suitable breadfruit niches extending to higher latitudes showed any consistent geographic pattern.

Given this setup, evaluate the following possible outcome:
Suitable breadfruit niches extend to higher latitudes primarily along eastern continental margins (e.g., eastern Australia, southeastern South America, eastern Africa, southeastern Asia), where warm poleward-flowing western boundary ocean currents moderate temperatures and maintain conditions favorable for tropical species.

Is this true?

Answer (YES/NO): NO